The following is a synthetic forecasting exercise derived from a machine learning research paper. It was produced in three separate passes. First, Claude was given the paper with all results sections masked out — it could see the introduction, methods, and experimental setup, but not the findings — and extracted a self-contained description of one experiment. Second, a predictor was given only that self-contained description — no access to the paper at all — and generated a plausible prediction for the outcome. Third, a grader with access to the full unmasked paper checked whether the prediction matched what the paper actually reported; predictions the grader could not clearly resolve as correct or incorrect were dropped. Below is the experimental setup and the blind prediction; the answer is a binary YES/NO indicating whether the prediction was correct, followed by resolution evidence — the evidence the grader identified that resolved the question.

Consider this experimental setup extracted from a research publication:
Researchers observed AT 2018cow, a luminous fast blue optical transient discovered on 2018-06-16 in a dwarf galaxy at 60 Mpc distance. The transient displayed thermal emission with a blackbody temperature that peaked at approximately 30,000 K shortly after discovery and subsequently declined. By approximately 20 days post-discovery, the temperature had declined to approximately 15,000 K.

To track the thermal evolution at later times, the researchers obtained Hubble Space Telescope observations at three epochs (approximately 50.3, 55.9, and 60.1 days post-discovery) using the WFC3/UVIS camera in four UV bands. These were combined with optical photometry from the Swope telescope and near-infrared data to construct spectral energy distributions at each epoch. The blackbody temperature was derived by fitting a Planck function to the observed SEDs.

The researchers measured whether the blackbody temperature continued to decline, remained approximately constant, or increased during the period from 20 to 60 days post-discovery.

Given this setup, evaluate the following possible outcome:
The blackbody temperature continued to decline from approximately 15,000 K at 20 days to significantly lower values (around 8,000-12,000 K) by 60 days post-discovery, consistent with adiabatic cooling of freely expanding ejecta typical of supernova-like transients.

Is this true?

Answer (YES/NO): NO